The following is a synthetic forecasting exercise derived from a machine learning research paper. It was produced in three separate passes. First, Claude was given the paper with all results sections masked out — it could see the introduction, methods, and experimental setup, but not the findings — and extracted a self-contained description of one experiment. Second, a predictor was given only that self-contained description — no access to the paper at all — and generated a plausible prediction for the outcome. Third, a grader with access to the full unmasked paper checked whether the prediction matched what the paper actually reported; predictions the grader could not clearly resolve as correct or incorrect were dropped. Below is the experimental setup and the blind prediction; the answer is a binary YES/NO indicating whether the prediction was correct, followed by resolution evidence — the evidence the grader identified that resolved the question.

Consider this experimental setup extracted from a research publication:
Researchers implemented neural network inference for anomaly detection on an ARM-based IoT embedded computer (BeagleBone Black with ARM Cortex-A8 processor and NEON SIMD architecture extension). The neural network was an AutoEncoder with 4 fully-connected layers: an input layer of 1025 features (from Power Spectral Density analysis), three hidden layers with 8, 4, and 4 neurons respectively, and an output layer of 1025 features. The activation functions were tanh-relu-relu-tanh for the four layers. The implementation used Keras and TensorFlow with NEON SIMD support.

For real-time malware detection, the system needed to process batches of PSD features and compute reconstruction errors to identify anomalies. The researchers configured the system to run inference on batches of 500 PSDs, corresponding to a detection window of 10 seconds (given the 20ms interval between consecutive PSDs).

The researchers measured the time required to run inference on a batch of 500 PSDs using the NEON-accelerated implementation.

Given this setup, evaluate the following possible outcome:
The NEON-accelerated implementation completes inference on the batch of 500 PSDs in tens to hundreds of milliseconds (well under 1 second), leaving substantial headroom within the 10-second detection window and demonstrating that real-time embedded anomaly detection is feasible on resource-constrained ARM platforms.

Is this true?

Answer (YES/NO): YES